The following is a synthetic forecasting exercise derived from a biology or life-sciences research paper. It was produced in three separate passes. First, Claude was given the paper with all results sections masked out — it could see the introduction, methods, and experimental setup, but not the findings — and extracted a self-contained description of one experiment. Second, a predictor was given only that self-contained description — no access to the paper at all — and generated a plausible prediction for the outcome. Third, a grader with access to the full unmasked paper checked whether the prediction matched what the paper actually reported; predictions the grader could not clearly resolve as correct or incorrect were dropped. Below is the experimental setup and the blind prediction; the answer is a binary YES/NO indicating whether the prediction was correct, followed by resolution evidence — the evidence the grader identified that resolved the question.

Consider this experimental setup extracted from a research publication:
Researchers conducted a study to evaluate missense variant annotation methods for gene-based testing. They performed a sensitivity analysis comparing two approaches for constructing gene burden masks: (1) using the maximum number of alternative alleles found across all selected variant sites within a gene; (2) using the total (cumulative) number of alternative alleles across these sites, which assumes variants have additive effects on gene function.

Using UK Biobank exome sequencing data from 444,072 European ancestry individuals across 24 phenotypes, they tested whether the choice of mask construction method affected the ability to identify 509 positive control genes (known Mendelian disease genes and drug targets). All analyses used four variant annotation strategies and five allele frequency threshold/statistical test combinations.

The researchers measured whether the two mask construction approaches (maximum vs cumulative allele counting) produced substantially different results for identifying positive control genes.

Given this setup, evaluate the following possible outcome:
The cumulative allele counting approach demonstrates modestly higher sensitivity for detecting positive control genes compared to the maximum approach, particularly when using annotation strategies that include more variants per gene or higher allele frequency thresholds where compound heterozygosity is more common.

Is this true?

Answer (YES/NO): NO